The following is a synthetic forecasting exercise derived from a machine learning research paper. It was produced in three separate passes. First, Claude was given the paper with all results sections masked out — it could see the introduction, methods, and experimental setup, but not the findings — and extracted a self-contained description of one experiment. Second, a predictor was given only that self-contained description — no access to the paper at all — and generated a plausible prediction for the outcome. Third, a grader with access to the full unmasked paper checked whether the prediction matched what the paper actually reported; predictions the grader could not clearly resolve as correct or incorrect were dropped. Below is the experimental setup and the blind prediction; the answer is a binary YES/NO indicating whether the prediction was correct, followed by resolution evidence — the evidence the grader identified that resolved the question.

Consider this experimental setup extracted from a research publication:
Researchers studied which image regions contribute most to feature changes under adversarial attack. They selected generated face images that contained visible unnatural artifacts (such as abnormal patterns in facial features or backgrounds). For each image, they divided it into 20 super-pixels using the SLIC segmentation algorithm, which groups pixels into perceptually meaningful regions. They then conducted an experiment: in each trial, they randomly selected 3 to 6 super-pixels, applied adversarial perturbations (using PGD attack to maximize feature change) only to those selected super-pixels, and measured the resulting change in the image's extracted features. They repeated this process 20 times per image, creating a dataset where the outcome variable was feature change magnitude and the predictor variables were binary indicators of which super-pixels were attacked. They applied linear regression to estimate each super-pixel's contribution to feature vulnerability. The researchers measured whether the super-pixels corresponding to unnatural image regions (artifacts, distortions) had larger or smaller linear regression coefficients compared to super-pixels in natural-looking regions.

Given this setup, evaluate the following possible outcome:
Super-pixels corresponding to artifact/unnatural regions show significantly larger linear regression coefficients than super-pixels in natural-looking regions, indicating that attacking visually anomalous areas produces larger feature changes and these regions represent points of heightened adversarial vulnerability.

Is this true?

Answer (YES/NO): YES